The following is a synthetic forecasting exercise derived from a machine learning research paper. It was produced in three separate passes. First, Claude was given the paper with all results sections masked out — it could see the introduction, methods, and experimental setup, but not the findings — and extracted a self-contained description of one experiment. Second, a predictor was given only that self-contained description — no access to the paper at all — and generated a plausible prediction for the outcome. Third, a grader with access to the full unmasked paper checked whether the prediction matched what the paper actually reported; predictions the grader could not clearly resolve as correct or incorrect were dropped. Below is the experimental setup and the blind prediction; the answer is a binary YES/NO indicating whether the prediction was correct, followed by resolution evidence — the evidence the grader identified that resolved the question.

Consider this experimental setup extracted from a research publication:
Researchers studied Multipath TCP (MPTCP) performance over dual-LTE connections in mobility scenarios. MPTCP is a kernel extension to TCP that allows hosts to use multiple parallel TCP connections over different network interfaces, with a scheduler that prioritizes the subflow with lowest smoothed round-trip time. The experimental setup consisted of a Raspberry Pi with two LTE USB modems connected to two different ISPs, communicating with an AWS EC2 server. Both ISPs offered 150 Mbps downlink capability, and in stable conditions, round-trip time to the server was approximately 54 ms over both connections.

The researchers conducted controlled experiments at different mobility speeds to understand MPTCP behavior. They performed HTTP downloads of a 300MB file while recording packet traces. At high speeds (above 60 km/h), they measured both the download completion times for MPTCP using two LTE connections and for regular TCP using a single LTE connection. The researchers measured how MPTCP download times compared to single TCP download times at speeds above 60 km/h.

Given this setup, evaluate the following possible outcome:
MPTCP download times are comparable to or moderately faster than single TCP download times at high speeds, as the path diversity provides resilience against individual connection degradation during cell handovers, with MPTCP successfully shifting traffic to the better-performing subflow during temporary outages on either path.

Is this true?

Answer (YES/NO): NO